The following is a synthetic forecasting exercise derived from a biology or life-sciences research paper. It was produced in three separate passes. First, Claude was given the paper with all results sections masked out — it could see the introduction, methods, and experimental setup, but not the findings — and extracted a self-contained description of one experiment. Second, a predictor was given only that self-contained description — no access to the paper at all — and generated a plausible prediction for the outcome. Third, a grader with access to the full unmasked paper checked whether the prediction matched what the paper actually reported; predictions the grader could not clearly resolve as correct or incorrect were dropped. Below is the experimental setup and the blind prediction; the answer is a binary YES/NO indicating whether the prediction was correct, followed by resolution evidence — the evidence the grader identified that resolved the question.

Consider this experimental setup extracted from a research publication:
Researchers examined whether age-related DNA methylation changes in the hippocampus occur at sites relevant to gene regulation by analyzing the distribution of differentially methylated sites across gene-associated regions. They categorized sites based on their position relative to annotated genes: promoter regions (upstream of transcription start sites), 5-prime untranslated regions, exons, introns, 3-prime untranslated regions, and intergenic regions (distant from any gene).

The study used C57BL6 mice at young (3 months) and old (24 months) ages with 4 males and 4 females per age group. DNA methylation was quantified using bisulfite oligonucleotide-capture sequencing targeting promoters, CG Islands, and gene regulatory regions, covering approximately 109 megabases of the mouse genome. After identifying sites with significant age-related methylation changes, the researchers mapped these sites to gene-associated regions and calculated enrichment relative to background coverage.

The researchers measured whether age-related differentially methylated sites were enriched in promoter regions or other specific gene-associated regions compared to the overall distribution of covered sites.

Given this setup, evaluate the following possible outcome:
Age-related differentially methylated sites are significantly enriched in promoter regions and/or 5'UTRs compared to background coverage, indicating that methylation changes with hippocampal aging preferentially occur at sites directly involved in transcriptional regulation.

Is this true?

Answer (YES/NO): NO